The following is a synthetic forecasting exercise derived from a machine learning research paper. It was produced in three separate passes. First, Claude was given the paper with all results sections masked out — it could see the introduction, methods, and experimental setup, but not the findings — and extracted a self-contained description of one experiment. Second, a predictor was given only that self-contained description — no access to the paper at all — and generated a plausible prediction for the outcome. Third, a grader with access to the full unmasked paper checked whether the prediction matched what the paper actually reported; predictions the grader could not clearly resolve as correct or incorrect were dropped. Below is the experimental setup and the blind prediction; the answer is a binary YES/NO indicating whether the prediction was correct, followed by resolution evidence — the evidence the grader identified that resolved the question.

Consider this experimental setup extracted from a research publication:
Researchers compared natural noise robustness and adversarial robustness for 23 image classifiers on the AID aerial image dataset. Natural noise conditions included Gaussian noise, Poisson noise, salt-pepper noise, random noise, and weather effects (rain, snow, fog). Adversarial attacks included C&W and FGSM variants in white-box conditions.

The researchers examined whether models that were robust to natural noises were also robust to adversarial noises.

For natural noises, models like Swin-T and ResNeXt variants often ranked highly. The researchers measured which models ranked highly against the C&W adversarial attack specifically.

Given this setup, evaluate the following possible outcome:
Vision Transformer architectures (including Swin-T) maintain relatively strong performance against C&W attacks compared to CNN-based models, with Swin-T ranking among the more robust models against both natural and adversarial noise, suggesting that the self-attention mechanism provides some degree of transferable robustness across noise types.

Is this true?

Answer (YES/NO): NO